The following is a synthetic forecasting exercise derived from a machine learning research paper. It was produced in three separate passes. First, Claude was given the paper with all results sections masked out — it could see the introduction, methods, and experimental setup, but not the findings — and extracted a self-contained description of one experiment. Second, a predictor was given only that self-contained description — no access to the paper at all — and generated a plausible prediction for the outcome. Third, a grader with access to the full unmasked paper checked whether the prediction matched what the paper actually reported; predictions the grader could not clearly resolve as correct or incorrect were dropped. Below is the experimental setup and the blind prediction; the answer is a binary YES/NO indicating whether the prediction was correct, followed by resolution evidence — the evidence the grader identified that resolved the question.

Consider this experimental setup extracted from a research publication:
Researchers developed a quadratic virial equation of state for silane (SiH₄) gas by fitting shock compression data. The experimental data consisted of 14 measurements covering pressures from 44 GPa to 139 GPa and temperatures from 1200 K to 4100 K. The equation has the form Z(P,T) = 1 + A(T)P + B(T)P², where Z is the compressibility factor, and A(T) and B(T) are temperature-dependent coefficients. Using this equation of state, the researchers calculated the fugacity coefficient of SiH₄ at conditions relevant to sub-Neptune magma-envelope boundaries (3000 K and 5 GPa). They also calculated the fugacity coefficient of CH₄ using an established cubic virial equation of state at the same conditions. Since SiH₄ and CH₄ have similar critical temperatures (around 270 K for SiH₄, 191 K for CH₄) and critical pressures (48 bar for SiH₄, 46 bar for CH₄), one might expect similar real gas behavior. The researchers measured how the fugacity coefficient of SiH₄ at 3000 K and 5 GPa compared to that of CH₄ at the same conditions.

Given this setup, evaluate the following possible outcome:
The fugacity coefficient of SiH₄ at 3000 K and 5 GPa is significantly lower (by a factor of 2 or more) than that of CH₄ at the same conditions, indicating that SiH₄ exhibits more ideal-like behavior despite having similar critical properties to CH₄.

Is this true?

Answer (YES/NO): NO